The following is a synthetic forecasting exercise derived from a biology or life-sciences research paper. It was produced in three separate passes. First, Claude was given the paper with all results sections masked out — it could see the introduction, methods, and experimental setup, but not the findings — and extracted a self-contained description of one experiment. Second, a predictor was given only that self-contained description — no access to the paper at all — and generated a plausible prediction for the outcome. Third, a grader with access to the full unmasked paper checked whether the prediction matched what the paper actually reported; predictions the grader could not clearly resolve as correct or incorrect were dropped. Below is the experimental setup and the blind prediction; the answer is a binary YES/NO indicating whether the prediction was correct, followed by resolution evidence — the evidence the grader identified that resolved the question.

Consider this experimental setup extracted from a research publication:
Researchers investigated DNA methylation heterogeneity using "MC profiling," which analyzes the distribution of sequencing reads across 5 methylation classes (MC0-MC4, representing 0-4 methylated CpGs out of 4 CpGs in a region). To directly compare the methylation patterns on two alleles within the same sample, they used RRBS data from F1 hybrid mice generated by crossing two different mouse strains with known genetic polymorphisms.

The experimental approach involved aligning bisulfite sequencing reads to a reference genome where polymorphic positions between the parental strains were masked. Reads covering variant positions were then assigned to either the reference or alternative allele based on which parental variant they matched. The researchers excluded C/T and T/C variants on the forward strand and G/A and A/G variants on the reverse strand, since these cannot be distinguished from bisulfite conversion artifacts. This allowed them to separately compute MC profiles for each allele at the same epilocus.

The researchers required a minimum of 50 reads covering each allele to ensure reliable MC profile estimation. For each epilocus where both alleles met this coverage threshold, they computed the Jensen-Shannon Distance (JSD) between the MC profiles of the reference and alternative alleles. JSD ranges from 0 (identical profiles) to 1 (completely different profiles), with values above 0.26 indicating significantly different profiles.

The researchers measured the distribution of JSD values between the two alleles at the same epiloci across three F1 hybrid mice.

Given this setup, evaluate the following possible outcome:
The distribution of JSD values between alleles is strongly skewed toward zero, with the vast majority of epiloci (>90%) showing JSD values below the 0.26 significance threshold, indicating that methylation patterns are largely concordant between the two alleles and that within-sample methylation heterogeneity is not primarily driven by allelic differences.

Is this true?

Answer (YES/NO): YES